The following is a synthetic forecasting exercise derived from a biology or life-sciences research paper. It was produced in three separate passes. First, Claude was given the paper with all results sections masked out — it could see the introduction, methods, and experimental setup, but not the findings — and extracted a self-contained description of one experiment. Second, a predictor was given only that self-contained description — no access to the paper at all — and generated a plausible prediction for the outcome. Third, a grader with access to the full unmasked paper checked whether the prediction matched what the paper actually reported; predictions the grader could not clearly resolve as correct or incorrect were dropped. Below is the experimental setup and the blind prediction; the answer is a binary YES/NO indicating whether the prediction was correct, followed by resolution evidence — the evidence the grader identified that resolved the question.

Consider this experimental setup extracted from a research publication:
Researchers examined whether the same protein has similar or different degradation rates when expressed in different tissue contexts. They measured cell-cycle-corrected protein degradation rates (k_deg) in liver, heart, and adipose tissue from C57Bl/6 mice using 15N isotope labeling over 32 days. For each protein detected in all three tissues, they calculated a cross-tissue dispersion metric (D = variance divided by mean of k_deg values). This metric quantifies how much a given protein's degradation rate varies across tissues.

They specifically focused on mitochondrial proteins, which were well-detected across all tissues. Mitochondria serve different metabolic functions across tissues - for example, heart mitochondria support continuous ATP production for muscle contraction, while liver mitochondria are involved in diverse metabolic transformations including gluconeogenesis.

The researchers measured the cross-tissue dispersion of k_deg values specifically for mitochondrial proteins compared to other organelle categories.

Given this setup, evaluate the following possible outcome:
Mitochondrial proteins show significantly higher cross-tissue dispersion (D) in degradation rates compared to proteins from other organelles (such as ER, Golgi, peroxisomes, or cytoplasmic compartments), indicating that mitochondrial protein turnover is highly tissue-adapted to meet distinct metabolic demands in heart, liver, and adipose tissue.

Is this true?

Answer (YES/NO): NO